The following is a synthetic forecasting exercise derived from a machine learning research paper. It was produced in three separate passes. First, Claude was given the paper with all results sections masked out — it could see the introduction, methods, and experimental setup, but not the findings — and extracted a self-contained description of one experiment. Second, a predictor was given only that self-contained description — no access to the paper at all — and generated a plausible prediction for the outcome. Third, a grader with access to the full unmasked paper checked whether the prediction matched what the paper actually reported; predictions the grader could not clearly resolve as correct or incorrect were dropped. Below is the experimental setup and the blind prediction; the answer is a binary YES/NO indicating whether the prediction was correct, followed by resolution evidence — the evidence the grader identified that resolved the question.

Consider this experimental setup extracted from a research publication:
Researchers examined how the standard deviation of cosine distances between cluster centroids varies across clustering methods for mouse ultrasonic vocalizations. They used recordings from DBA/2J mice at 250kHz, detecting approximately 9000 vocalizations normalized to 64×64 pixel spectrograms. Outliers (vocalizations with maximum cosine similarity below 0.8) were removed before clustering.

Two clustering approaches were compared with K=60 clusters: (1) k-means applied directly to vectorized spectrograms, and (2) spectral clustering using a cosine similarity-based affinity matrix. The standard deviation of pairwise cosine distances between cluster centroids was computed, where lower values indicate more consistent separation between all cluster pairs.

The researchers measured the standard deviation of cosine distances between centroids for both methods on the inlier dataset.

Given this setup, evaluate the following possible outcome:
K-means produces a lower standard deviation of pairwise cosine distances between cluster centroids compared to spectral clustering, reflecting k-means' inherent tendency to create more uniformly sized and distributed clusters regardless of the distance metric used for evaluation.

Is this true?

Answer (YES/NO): NO